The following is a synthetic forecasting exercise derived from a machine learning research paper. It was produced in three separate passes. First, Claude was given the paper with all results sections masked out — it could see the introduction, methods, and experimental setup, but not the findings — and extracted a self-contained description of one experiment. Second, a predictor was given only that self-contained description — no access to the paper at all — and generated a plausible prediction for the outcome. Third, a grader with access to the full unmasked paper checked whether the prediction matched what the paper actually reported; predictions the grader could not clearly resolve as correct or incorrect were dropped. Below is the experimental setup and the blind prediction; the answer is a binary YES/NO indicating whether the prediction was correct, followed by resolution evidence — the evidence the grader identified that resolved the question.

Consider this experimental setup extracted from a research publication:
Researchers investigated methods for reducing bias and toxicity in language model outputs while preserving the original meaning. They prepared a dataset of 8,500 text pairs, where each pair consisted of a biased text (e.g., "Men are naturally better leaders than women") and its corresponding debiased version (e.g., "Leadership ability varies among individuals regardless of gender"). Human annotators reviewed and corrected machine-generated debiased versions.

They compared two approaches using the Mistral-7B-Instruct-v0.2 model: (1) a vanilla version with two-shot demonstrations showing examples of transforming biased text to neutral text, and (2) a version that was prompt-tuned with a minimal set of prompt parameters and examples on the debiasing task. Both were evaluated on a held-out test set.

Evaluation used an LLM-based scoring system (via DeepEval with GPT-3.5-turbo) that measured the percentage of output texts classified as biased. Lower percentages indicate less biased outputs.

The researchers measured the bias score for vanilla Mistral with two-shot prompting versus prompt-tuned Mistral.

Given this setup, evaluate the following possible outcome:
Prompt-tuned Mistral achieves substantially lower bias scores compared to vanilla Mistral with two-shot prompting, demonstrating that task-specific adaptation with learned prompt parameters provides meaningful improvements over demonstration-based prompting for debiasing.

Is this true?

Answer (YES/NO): NO